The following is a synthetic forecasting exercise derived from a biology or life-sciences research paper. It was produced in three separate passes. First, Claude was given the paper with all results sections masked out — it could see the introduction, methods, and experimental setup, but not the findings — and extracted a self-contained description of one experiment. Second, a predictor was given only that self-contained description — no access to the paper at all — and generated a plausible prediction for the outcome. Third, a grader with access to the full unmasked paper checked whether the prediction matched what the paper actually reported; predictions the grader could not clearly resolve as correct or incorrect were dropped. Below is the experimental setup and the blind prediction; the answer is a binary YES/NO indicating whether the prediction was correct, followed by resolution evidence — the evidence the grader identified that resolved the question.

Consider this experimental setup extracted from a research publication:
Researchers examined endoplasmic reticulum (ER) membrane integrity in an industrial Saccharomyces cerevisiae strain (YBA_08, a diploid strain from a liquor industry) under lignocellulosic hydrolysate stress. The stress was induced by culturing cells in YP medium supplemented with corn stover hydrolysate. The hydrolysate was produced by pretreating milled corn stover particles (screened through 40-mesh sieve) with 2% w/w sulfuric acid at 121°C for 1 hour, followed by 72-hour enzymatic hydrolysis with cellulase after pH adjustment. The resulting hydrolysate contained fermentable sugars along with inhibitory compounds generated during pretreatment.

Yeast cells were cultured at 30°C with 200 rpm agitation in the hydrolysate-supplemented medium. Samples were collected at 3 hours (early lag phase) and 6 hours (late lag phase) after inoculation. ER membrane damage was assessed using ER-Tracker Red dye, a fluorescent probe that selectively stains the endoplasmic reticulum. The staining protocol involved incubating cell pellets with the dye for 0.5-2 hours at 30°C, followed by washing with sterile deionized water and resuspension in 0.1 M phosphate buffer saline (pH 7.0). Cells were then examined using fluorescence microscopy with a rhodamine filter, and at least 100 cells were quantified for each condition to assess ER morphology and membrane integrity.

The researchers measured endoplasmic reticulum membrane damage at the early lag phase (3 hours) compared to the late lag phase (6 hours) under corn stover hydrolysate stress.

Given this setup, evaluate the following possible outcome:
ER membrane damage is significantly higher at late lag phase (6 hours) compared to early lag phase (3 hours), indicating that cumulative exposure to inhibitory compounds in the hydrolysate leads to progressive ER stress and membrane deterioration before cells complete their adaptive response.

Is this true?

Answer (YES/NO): NO